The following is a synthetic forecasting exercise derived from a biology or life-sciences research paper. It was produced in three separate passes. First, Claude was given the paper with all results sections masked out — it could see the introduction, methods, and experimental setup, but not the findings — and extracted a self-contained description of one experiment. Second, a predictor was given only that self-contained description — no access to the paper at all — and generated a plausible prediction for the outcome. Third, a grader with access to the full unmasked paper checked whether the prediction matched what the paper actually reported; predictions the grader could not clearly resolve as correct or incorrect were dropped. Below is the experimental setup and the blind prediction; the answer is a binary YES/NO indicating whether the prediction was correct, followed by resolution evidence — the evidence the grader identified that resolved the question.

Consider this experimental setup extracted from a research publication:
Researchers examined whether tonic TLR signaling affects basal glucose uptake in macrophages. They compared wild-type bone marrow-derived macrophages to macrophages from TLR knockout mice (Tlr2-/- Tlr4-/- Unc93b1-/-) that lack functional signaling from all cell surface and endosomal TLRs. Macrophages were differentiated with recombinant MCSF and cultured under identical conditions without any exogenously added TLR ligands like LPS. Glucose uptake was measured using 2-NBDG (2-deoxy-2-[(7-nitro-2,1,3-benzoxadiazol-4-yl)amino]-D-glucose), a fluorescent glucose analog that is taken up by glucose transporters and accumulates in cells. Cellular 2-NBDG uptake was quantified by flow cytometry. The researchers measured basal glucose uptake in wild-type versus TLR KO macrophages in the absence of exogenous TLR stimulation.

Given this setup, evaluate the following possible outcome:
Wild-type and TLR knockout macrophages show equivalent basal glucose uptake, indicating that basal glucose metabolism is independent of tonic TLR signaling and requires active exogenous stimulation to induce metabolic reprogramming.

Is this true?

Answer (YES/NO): NO